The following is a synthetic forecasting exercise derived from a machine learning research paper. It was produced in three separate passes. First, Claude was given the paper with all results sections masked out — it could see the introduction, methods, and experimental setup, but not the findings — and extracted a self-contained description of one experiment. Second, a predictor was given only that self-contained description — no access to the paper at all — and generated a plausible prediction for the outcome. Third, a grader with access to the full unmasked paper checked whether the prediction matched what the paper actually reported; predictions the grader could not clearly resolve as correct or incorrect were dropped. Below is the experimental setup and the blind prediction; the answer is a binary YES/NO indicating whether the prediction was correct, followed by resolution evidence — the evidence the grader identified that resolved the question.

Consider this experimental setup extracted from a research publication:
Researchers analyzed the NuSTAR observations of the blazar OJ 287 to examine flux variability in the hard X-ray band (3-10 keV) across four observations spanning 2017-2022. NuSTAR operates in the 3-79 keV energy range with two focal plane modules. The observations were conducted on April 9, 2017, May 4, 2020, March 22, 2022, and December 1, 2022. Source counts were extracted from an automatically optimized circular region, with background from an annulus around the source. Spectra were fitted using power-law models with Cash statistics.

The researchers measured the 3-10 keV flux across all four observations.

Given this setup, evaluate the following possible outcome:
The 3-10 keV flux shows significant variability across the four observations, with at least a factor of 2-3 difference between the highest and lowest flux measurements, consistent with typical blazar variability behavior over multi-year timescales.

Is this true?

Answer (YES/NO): NO